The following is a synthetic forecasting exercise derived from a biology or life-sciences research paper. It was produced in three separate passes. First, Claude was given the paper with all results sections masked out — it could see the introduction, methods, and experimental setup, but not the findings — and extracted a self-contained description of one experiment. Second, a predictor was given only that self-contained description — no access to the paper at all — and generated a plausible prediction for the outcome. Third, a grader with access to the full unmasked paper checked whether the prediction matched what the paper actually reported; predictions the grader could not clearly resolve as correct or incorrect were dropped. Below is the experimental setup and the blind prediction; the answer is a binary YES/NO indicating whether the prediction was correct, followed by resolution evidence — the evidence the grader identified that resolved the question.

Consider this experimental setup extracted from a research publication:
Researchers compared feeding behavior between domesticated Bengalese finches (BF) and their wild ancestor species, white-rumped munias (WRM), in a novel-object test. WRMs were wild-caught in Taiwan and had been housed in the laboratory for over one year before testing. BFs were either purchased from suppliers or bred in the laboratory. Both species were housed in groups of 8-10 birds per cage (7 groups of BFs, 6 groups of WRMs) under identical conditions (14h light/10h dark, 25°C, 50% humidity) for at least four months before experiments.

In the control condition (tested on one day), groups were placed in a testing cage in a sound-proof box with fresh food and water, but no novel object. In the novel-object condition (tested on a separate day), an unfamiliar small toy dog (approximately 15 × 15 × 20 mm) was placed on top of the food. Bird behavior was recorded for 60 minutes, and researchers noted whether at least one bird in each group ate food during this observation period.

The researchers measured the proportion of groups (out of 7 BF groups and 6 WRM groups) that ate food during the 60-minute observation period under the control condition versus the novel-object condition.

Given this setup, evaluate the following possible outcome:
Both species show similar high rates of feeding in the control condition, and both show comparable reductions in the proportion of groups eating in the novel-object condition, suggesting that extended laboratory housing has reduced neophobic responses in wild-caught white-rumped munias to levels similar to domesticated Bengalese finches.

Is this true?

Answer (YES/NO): NO